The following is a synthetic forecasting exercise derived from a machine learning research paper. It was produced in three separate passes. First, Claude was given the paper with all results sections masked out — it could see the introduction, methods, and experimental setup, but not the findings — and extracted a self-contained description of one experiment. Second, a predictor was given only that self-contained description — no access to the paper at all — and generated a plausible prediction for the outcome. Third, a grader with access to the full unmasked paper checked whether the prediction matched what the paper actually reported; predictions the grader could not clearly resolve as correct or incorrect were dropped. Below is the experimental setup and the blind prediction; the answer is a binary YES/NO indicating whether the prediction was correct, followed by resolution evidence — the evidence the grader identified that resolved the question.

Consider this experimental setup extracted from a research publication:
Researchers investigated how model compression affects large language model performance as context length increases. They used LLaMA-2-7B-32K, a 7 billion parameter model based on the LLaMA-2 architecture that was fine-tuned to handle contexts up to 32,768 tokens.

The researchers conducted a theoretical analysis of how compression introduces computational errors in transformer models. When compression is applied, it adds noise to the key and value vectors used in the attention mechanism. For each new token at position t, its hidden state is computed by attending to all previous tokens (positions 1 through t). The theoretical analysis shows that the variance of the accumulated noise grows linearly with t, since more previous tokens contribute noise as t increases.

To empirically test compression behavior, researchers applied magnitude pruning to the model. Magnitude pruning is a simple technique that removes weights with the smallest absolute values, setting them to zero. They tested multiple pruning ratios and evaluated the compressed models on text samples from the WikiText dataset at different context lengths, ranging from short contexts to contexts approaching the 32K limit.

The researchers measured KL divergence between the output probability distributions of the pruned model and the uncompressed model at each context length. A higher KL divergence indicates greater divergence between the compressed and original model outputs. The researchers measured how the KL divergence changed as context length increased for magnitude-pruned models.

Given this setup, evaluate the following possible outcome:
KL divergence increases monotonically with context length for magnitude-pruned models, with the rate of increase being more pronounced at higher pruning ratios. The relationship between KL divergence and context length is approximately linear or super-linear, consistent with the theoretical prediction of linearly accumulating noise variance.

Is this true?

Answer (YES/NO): NO